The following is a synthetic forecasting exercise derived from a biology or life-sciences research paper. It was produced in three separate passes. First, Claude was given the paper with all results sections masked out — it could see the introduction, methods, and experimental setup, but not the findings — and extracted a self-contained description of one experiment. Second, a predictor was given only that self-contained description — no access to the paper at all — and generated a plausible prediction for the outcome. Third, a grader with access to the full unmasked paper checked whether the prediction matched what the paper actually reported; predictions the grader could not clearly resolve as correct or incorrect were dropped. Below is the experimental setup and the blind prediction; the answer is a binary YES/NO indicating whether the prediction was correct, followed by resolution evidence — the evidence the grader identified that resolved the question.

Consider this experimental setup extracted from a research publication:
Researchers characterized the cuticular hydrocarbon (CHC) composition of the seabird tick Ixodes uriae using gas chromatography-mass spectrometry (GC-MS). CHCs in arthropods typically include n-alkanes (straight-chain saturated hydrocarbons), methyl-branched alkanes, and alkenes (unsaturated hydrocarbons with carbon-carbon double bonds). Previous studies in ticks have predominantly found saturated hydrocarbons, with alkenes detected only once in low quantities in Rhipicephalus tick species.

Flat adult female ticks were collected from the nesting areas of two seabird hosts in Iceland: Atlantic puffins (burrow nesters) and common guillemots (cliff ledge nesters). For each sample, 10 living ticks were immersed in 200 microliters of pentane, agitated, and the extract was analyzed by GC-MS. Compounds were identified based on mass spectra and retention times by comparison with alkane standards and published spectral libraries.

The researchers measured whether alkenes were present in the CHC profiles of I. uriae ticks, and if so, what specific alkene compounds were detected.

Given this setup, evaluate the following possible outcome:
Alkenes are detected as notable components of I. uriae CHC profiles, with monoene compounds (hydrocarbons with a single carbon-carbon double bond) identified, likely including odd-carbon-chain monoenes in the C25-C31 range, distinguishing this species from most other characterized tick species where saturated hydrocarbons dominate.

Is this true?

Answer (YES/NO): NO